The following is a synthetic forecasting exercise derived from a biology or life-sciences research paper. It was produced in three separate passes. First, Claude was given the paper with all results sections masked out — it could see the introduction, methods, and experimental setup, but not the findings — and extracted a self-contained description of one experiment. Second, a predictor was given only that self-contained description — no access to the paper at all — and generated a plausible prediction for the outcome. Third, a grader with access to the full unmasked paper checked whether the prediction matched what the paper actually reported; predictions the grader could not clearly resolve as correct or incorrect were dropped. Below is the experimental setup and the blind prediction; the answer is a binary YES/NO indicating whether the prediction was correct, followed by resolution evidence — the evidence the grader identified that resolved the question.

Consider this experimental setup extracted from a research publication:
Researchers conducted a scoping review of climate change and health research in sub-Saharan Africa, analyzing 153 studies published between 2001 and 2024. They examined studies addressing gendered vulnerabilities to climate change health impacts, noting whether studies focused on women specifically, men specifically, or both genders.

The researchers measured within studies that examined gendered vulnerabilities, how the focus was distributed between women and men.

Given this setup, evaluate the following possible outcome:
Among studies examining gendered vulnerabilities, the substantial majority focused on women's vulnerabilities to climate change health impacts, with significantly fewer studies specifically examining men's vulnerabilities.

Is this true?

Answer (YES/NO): YES